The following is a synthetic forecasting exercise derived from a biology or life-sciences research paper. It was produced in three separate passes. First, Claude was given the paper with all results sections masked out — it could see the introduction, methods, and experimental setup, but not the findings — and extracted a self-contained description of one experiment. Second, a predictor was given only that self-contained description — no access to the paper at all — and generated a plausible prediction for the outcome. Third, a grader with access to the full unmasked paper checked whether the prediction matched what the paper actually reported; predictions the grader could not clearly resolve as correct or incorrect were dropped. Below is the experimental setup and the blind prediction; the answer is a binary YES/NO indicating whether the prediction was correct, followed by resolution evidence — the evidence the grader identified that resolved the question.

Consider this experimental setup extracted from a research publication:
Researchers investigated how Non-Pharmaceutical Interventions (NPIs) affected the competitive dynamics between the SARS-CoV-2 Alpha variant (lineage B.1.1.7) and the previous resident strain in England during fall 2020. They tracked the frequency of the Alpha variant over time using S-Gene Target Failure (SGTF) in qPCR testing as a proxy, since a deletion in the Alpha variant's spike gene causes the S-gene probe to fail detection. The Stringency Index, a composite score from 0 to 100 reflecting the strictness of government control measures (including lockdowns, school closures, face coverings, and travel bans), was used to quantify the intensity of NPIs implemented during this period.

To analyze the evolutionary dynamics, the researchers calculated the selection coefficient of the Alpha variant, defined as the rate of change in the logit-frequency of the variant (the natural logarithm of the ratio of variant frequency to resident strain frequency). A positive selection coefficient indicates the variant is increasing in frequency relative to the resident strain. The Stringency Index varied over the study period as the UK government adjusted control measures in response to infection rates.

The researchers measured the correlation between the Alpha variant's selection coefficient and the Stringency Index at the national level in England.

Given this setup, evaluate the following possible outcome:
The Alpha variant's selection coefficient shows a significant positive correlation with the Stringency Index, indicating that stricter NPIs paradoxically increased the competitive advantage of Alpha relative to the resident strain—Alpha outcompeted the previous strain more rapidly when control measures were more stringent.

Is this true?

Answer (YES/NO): NO